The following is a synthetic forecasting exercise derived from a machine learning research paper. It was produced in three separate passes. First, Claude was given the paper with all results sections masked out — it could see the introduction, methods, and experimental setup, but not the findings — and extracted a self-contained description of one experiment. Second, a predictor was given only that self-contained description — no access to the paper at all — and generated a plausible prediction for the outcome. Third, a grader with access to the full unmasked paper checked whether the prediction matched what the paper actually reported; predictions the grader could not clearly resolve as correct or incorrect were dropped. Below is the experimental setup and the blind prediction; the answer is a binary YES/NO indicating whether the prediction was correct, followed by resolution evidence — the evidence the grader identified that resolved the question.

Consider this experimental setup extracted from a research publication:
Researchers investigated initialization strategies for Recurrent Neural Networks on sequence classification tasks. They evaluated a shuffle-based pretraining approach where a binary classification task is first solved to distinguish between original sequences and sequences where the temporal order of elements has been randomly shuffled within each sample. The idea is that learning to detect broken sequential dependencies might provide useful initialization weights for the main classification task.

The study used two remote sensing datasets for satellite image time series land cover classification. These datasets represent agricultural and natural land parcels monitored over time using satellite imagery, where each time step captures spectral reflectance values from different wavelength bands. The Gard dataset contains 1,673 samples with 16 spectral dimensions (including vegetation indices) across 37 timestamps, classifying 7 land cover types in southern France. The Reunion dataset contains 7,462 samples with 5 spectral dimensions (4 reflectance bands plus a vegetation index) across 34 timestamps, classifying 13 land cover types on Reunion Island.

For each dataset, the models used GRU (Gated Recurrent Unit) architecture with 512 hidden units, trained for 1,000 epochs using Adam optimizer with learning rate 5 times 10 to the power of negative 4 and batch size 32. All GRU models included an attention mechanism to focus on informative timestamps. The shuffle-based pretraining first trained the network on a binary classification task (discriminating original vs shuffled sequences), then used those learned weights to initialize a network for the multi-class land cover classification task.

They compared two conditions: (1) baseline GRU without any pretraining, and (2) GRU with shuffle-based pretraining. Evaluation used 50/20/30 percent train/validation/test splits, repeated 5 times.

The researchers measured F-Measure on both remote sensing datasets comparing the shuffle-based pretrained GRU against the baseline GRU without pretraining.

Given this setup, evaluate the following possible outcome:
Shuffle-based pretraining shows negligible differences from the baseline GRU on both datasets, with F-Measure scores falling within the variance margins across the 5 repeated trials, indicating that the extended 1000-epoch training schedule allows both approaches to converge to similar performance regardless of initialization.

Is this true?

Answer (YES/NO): NO